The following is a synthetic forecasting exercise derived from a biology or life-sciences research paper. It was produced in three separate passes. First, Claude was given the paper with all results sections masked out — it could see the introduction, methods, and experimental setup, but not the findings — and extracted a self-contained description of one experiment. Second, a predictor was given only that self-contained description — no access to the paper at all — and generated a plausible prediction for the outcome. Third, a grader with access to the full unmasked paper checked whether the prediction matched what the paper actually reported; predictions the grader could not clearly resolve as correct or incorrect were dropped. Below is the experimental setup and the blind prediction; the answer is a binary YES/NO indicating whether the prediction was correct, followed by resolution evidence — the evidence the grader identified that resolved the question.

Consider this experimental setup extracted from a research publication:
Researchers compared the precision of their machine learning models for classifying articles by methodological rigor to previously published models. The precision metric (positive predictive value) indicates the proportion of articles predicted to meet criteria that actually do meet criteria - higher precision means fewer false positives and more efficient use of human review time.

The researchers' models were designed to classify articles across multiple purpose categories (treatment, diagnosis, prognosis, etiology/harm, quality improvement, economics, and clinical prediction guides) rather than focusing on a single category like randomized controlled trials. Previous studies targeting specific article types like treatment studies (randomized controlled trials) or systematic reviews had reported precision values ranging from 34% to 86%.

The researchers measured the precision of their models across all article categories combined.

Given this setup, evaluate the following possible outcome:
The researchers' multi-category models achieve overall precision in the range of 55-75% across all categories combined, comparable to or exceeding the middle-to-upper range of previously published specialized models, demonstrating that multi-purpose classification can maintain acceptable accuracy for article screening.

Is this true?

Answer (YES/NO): NO